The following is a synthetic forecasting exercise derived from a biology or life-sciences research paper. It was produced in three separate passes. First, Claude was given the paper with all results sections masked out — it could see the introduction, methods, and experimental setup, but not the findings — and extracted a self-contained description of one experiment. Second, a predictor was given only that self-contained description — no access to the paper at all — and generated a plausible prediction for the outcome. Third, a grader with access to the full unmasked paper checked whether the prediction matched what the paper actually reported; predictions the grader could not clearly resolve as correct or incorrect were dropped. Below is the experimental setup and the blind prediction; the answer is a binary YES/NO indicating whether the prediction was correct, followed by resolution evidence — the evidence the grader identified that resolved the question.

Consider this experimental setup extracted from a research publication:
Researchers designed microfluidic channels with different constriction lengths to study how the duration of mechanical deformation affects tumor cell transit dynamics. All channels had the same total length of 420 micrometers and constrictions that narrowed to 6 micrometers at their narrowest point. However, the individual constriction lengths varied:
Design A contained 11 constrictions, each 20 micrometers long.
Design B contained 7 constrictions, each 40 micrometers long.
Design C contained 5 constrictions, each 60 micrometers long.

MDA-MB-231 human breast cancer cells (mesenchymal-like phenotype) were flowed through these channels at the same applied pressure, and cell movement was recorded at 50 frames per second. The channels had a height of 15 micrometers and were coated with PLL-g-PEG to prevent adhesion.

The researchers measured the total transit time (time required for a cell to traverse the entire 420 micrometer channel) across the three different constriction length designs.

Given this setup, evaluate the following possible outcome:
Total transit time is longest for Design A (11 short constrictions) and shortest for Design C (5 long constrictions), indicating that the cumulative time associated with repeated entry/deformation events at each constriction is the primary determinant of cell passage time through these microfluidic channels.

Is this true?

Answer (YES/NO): NO